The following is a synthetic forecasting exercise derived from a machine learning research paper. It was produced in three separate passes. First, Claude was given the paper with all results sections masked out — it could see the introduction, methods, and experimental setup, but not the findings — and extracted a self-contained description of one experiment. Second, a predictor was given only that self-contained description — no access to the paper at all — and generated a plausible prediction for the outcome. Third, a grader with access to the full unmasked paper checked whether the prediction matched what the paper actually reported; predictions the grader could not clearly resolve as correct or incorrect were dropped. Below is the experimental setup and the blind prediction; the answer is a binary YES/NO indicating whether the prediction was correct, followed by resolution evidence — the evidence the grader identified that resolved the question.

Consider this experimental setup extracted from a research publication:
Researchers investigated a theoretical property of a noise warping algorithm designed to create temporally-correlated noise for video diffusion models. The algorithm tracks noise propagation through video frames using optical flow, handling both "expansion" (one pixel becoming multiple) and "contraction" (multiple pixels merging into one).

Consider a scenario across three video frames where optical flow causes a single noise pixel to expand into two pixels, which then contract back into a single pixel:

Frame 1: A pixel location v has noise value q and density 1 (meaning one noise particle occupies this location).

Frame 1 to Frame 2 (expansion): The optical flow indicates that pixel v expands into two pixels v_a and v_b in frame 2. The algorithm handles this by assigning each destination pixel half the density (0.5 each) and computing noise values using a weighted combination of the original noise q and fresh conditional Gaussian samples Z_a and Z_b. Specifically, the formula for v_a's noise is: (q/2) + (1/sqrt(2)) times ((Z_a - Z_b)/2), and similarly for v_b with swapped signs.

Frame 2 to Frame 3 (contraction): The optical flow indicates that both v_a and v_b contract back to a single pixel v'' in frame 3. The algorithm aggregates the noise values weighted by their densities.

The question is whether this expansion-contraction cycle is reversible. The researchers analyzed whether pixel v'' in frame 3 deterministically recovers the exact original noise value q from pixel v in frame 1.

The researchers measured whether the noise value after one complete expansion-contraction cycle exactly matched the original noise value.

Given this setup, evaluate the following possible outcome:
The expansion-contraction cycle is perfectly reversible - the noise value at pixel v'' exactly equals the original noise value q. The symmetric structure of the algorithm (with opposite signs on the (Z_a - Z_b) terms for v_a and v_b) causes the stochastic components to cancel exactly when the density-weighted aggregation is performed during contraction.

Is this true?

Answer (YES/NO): YES